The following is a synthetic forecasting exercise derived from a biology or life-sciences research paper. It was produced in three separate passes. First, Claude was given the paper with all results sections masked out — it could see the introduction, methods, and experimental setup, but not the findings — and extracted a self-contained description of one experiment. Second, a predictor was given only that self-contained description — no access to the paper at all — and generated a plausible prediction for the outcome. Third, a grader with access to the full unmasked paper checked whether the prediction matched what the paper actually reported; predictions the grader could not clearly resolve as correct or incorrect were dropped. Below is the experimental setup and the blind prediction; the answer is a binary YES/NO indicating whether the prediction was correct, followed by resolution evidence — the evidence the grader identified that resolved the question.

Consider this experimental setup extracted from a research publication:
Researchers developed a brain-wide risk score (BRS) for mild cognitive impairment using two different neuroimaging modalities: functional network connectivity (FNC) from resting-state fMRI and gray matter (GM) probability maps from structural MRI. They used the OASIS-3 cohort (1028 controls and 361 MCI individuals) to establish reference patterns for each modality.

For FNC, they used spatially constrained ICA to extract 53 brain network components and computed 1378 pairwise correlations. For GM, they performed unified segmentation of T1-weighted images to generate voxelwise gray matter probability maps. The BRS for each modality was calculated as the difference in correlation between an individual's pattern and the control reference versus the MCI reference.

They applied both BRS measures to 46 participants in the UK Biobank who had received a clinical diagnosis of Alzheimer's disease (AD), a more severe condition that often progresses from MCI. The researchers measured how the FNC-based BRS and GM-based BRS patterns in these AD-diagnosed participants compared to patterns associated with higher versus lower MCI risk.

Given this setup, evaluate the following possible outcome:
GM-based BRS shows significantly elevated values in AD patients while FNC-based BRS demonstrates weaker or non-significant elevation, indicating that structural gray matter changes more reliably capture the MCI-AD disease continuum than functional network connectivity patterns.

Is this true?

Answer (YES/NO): NO